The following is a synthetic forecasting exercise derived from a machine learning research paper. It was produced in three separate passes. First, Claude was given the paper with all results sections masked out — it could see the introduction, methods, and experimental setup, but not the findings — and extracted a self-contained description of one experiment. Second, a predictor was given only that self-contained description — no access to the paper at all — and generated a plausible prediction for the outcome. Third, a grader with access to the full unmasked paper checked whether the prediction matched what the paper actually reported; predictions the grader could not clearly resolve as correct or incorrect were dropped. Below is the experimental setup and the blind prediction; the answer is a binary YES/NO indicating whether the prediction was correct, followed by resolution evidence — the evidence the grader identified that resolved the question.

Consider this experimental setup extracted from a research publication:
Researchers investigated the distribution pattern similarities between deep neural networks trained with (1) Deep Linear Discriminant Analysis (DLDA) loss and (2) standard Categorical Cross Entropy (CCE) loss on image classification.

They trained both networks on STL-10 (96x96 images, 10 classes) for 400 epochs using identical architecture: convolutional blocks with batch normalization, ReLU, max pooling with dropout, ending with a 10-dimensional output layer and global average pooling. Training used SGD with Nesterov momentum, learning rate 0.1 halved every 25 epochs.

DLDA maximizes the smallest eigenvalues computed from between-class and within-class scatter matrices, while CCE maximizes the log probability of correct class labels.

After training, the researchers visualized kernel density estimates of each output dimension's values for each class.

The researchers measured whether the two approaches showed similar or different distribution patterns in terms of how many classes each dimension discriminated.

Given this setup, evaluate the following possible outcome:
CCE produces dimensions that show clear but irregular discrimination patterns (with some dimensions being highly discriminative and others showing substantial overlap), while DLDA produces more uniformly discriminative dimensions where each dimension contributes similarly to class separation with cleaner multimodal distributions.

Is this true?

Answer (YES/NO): NO